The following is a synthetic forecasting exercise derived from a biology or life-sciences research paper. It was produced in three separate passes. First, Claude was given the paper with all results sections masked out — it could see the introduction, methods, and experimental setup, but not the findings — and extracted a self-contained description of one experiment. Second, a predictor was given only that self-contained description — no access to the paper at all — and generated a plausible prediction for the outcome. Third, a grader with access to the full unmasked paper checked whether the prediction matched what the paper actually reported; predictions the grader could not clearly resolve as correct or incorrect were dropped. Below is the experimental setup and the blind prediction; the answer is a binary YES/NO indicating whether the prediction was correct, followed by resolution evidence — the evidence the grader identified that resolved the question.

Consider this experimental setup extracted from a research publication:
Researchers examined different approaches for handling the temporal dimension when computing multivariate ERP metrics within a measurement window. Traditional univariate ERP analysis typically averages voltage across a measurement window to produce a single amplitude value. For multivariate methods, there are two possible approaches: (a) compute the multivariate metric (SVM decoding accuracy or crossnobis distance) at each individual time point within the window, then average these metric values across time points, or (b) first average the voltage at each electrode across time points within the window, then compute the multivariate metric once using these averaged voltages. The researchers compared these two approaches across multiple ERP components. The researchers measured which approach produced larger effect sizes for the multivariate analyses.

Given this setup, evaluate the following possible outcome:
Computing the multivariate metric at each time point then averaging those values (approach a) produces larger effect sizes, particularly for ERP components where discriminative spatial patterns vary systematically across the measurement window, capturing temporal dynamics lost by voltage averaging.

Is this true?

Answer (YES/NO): YES